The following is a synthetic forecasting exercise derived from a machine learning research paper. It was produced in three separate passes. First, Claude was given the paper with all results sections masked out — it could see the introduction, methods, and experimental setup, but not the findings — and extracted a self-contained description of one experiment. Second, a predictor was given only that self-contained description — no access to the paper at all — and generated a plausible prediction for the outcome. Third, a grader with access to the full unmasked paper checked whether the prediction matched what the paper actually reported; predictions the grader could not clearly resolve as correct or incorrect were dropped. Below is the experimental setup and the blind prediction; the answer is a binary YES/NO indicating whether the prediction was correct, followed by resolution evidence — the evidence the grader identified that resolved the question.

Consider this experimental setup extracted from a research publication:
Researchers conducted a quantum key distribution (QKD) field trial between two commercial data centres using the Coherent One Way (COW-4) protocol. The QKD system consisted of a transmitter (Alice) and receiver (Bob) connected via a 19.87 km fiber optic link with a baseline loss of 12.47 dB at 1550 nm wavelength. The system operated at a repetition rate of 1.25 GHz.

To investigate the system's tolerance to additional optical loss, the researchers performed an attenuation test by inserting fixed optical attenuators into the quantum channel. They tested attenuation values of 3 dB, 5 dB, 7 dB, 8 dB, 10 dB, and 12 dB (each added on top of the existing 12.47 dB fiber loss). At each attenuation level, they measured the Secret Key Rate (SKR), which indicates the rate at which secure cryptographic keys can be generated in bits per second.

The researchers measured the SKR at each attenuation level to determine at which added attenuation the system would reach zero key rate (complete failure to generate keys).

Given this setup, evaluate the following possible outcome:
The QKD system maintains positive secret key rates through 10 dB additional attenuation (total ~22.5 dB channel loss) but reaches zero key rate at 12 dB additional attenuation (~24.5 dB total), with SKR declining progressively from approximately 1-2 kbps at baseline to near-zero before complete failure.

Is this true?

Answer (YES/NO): NO